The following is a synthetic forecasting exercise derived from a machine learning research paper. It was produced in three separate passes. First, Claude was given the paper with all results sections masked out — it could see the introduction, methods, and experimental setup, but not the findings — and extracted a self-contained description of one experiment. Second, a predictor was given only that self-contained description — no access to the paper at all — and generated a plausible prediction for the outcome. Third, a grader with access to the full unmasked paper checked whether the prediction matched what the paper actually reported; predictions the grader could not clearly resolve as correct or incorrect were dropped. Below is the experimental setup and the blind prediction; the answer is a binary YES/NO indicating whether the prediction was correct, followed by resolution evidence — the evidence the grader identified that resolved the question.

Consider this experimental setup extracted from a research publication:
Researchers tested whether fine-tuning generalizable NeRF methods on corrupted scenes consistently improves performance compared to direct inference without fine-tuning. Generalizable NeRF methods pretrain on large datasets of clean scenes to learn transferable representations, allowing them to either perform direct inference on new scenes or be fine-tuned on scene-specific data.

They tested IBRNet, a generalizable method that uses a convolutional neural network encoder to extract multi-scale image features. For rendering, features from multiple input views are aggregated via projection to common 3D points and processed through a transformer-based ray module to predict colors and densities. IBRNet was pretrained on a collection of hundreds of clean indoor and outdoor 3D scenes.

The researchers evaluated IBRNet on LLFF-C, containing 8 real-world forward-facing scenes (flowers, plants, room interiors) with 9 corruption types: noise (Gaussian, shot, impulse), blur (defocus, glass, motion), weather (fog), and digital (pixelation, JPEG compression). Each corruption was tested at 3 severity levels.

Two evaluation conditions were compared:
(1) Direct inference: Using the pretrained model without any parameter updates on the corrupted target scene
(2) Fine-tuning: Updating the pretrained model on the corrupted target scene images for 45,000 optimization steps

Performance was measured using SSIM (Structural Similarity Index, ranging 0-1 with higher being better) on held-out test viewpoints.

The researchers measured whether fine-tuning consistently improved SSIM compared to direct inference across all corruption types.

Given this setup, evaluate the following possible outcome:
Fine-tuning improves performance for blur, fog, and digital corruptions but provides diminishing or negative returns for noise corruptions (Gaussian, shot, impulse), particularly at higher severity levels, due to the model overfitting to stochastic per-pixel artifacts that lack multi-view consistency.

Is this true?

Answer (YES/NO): NO